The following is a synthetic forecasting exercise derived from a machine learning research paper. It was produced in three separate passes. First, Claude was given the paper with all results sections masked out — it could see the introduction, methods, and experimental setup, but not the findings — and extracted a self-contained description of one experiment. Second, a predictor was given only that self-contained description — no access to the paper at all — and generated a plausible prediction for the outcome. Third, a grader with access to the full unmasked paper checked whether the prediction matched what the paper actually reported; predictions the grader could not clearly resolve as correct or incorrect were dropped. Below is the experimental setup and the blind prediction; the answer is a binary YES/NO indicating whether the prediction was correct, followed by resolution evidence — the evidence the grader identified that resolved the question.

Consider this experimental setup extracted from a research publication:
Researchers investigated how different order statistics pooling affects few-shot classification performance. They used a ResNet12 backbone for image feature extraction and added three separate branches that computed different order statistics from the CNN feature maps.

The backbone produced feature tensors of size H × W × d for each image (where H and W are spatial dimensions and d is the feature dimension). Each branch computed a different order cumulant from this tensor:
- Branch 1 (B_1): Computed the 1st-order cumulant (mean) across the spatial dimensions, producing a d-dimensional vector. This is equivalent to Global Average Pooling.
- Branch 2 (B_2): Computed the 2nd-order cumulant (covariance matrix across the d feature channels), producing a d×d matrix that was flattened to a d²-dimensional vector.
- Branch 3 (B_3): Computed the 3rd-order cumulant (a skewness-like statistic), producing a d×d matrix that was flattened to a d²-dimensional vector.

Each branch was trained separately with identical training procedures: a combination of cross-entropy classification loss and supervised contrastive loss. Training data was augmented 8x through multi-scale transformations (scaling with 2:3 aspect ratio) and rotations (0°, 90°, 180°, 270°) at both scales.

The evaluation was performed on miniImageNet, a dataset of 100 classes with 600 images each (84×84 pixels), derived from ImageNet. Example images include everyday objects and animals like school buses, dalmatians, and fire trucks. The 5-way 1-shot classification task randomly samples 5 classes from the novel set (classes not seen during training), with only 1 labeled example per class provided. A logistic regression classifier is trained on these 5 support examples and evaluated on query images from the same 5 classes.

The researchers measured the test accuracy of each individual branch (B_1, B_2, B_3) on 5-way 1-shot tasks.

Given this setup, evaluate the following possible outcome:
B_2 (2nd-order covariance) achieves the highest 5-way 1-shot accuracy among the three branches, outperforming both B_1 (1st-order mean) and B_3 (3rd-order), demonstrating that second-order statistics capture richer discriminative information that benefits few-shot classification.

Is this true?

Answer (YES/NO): NO